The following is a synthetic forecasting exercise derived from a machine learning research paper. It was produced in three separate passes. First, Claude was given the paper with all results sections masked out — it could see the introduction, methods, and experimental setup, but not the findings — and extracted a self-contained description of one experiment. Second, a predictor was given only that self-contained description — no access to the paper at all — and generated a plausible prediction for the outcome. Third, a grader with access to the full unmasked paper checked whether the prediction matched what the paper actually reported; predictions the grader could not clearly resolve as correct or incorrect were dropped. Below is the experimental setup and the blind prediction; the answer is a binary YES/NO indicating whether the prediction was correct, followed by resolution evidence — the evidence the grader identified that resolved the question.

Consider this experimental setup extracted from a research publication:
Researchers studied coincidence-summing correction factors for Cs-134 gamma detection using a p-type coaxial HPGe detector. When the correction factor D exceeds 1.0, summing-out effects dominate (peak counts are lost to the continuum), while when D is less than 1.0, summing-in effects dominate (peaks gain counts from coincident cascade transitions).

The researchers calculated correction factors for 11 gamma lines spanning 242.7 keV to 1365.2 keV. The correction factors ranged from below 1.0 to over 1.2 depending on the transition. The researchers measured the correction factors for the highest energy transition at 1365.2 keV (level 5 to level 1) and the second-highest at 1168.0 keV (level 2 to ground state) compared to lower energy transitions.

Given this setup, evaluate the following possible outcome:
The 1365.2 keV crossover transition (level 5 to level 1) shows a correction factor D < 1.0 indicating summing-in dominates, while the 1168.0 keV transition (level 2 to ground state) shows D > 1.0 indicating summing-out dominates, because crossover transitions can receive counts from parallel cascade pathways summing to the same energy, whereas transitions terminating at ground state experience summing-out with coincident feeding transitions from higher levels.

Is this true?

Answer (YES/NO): NO